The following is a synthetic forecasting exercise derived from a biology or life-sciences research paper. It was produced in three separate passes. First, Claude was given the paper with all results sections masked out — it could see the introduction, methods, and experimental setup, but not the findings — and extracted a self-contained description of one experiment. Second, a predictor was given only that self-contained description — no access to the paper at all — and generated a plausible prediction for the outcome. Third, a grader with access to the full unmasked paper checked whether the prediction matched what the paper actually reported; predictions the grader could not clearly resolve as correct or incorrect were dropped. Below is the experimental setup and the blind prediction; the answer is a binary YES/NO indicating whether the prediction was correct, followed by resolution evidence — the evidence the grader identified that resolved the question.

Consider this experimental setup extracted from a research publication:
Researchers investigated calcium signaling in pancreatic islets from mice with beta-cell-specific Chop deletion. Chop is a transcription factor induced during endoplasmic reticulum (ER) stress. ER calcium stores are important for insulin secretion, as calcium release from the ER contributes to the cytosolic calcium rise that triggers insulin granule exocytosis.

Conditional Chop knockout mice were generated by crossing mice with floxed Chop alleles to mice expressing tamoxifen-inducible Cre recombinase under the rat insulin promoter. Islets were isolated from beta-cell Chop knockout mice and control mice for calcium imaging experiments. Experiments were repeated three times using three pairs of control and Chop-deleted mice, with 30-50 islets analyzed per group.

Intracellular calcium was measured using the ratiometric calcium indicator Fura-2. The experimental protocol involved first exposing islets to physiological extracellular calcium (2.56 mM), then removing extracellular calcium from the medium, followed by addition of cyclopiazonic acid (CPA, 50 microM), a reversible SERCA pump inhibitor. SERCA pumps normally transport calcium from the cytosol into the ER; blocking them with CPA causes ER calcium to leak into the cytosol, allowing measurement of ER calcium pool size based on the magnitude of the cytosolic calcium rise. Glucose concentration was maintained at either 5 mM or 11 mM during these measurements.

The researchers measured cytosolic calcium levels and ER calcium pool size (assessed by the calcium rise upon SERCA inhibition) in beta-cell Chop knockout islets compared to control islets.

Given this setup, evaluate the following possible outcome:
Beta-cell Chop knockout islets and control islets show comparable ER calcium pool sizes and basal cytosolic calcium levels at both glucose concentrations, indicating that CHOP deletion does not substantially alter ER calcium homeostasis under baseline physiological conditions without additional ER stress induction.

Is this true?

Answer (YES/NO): NO